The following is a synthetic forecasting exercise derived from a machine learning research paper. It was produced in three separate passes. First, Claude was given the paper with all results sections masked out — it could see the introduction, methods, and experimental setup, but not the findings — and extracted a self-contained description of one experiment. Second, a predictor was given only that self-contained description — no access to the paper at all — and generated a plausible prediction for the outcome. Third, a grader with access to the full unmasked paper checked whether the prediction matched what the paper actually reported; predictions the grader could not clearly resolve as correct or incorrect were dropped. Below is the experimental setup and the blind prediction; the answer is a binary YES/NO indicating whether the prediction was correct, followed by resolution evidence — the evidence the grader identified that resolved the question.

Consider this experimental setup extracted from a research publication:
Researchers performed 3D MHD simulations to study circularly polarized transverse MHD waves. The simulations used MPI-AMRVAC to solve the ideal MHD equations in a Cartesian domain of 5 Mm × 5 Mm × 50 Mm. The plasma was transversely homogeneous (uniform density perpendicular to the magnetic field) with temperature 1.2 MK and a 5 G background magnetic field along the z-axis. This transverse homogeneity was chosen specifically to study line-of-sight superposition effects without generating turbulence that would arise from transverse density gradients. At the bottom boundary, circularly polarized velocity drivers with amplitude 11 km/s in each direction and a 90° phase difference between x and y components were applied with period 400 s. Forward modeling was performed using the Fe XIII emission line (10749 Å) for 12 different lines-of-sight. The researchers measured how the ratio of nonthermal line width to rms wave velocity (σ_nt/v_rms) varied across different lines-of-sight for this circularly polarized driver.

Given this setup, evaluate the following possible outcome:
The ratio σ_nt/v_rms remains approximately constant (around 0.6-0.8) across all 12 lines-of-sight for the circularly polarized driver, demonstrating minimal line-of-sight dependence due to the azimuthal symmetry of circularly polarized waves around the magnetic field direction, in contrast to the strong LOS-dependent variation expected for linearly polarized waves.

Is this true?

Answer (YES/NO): NO